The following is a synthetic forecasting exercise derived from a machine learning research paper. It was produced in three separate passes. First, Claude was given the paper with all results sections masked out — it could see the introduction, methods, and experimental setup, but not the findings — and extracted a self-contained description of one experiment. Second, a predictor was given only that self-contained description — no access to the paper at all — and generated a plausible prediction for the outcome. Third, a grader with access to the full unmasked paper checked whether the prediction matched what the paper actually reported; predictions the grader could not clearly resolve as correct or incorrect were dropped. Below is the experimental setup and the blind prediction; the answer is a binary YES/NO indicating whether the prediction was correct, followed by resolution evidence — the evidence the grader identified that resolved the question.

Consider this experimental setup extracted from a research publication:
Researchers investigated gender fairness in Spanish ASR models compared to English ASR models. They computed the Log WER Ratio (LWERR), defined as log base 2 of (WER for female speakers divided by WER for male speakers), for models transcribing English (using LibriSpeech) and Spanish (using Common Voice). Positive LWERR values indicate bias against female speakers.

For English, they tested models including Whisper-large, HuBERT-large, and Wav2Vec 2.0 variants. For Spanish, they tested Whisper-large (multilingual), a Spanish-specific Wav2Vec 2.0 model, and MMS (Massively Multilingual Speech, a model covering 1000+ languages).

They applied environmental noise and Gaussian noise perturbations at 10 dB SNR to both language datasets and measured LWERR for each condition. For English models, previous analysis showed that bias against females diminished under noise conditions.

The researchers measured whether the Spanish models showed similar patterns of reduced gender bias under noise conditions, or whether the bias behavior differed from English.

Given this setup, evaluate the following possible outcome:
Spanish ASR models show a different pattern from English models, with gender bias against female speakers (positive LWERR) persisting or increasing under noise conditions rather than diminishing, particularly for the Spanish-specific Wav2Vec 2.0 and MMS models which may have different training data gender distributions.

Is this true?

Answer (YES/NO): YES